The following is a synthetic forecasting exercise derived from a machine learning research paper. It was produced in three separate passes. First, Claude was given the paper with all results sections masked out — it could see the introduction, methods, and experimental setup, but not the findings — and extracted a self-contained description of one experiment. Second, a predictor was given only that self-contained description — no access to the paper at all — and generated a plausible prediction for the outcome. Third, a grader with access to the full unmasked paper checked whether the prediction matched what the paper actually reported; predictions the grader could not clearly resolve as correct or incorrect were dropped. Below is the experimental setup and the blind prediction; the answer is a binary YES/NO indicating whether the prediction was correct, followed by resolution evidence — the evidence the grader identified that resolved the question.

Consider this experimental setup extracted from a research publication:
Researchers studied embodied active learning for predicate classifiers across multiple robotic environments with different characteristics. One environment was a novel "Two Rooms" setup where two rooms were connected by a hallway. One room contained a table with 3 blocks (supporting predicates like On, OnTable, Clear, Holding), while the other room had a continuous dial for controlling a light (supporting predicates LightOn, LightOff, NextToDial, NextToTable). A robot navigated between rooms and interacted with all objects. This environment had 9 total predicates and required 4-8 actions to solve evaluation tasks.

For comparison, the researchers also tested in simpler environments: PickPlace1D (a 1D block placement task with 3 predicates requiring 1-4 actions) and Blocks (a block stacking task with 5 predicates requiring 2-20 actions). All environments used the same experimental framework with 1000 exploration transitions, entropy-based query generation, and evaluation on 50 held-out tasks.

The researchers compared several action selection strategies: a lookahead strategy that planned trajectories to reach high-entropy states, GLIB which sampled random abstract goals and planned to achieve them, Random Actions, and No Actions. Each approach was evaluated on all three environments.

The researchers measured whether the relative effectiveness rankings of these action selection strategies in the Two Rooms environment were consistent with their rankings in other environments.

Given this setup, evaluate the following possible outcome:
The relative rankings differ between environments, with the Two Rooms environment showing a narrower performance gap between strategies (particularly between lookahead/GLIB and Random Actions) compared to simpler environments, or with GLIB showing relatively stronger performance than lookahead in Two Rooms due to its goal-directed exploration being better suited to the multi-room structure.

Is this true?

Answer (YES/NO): YES